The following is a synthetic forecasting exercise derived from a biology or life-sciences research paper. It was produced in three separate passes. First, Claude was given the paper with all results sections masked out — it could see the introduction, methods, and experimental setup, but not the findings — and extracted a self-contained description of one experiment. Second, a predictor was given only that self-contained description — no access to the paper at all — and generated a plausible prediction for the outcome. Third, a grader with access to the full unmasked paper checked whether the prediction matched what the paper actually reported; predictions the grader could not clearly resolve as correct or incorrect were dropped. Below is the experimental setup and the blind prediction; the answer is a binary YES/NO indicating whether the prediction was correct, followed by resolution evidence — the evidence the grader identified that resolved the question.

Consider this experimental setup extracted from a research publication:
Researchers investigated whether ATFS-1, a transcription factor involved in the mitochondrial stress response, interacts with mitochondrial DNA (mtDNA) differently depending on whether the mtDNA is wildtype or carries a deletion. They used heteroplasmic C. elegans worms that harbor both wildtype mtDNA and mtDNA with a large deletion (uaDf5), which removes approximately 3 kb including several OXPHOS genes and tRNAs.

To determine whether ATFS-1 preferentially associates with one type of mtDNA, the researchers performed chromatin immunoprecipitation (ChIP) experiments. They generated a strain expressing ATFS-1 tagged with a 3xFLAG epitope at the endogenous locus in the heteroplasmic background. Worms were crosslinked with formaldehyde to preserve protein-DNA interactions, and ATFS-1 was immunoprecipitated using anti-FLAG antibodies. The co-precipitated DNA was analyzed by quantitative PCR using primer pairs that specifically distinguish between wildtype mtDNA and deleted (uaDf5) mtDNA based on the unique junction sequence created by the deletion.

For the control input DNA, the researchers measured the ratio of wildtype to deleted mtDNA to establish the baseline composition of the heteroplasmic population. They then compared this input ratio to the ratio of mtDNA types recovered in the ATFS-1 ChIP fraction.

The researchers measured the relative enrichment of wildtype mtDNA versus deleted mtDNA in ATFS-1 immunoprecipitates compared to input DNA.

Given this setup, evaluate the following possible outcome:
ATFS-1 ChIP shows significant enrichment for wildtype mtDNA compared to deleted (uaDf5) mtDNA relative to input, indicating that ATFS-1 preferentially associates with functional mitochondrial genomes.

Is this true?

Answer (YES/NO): NO